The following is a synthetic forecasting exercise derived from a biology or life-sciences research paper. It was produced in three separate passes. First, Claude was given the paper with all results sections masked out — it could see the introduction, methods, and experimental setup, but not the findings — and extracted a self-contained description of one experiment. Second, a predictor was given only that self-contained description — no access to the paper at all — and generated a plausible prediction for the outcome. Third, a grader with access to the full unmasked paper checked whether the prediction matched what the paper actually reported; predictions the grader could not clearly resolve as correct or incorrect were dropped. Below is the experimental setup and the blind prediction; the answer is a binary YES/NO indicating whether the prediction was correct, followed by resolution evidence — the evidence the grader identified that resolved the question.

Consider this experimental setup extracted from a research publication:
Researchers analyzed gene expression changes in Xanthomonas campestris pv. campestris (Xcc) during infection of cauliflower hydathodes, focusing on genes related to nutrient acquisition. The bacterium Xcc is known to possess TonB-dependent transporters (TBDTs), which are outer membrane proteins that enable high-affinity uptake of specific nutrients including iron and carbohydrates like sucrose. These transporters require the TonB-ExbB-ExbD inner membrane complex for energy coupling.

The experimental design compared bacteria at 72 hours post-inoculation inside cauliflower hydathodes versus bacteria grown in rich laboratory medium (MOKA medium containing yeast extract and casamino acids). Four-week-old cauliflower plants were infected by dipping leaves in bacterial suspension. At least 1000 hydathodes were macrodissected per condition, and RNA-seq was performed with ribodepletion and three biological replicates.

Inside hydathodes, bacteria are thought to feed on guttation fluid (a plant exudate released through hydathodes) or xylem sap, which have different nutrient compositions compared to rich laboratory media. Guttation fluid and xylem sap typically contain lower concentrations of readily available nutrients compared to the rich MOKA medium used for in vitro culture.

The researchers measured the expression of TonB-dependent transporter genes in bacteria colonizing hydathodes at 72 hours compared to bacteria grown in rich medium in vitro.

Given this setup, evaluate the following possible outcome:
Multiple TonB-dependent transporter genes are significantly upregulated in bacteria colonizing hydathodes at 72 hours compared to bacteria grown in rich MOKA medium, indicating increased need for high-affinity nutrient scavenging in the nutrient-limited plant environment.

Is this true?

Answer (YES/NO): NO